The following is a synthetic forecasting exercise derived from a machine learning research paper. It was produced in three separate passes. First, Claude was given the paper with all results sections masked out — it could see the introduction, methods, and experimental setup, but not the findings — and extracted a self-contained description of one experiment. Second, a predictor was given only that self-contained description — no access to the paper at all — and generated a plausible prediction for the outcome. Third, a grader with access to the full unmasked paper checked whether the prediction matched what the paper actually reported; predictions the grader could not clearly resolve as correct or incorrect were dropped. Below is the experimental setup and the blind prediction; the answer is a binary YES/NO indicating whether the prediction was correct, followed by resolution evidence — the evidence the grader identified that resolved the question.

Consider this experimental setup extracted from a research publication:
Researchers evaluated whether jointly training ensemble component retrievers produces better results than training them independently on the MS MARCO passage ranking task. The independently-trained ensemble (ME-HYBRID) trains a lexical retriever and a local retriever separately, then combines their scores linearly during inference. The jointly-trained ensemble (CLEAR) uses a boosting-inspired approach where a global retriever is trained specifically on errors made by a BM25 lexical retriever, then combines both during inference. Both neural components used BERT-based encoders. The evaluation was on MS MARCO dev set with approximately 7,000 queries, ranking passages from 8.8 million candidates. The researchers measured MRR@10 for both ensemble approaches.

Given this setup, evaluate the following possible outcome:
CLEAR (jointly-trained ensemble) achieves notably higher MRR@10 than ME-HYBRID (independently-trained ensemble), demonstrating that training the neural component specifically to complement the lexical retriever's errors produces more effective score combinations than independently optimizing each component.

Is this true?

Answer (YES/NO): NO